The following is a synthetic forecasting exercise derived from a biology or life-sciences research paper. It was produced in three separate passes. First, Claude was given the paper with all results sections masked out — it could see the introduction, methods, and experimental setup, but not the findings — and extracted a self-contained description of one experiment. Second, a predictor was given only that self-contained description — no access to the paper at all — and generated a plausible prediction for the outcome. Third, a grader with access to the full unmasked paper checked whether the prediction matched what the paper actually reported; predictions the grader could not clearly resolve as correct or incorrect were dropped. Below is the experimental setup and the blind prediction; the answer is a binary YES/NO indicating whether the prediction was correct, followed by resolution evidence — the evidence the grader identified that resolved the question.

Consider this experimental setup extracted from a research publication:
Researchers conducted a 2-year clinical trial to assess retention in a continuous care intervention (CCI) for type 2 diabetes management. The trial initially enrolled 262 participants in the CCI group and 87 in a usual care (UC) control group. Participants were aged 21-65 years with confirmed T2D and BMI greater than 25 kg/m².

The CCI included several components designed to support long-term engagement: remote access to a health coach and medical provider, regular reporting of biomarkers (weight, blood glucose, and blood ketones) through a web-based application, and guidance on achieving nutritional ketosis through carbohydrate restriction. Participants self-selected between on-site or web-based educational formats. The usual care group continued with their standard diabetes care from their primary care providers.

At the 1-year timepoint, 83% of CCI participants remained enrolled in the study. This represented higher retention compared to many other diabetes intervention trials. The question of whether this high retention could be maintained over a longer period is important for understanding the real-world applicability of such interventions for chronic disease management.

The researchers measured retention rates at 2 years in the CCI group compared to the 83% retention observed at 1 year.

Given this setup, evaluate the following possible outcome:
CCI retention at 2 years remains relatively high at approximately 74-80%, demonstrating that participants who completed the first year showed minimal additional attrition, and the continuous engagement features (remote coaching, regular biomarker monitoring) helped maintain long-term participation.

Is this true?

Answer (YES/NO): YES